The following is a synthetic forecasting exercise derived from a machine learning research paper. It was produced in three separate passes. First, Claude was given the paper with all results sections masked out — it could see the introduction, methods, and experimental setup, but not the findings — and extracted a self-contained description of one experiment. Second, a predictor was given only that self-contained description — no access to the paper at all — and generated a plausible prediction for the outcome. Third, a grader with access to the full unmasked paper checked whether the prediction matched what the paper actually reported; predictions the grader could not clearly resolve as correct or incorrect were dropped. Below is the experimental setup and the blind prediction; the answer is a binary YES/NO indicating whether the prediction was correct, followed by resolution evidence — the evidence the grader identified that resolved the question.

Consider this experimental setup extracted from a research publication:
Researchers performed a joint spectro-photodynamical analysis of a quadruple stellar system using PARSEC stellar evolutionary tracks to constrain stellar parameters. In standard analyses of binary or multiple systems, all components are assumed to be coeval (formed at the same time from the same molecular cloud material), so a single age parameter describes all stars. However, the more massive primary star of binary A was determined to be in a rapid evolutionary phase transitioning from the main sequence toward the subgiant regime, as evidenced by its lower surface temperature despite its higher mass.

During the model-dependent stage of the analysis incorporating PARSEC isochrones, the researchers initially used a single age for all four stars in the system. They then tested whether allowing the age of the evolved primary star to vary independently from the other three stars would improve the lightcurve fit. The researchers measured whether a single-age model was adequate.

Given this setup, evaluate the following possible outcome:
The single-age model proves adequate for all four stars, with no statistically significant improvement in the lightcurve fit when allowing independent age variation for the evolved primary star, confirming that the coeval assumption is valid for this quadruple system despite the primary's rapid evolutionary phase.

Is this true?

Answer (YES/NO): NO